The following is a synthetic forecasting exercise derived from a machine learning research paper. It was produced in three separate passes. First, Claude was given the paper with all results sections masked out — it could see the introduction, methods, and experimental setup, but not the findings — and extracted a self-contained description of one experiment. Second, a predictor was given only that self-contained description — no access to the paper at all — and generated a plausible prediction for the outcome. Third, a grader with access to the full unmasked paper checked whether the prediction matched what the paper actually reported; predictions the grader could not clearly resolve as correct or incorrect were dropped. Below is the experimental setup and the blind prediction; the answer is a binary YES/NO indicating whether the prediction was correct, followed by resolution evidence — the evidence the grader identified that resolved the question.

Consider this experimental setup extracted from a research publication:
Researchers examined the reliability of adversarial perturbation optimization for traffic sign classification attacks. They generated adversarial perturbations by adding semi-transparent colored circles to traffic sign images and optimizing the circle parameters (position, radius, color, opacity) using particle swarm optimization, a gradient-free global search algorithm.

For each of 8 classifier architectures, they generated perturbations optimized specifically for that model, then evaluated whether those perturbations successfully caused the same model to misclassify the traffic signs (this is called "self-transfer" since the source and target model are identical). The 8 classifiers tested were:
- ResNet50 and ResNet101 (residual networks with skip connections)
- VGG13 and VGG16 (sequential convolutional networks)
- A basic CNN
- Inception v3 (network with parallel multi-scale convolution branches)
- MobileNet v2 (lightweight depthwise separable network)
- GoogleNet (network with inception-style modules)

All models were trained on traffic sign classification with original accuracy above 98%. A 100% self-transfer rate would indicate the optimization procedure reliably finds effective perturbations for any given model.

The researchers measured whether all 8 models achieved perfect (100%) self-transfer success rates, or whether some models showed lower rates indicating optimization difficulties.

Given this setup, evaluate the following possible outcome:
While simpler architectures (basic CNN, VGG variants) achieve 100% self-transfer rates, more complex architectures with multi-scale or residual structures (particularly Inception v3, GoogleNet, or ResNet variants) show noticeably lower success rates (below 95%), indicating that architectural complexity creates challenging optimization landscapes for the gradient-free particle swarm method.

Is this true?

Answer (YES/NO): NO